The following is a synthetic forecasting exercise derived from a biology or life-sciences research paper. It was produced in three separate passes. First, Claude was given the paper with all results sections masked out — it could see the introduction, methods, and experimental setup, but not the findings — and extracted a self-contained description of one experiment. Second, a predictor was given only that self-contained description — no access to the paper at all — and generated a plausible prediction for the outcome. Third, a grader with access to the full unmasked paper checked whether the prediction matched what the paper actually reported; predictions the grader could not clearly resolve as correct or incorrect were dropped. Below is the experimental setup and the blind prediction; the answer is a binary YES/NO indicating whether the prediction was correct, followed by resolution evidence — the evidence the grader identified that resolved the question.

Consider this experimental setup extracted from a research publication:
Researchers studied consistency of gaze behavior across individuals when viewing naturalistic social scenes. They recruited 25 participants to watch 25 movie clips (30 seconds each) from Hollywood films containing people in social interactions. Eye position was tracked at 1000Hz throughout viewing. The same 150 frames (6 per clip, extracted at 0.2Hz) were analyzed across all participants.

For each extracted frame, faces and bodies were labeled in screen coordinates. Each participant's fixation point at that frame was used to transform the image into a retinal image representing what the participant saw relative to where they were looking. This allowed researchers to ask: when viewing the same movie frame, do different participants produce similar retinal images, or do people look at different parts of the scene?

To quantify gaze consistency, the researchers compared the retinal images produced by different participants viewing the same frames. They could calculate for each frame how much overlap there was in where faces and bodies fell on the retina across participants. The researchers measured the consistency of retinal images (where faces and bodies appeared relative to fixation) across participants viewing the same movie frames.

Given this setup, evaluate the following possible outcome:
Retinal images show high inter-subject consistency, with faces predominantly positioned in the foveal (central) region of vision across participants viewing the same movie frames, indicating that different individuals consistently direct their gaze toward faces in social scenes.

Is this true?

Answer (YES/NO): YES